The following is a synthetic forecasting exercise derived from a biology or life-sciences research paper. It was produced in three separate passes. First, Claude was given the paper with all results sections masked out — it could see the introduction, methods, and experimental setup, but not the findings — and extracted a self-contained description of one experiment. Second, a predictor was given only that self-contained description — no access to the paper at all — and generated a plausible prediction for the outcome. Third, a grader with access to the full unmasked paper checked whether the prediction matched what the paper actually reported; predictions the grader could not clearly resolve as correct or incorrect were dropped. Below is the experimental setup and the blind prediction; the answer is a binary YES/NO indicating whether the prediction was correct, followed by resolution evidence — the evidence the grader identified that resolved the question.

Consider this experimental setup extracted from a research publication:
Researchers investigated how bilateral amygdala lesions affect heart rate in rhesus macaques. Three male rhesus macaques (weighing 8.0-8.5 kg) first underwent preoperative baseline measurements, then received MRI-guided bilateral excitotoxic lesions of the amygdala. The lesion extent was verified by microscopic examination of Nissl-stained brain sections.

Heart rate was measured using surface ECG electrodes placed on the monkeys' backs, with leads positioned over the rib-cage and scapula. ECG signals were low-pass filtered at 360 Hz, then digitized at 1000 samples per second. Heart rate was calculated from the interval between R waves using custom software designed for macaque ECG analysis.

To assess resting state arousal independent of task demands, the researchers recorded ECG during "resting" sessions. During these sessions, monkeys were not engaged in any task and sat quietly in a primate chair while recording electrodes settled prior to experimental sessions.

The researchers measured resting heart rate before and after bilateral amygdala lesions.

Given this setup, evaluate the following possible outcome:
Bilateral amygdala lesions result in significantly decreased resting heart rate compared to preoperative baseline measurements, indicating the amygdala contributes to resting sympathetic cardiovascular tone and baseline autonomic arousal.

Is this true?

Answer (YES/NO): NO